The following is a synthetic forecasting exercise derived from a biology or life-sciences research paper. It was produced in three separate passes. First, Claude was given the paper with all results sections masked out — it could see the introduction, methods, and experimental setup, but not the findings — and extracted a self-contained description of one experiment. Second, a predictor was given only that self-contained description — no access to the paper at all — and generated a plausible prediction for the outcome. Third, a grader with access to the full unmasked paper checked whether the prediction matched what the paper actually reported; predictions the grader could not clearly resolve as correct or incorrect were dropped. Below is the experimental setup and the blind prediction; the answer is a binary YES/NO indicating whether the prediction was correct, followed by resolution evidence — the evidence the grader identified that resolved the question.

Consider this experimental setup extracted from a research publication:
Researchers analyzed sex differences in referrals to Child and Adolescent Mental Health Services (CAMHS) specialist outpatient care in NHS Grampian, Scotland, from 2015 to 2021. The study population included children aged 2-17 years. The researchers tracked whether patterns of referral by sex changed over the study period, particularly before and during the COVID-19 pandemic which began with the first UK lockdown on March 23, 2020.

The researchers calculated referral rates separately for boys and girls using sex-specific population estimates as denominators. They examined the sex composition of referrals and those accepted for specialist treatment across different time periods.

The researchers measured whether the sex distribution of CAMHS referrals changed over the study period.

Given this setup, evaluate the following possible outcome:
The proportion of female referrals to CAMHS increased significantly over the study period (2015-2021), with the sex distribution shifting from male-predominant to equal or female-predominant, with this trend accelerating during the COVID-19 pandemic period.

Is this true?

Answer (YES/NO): NO